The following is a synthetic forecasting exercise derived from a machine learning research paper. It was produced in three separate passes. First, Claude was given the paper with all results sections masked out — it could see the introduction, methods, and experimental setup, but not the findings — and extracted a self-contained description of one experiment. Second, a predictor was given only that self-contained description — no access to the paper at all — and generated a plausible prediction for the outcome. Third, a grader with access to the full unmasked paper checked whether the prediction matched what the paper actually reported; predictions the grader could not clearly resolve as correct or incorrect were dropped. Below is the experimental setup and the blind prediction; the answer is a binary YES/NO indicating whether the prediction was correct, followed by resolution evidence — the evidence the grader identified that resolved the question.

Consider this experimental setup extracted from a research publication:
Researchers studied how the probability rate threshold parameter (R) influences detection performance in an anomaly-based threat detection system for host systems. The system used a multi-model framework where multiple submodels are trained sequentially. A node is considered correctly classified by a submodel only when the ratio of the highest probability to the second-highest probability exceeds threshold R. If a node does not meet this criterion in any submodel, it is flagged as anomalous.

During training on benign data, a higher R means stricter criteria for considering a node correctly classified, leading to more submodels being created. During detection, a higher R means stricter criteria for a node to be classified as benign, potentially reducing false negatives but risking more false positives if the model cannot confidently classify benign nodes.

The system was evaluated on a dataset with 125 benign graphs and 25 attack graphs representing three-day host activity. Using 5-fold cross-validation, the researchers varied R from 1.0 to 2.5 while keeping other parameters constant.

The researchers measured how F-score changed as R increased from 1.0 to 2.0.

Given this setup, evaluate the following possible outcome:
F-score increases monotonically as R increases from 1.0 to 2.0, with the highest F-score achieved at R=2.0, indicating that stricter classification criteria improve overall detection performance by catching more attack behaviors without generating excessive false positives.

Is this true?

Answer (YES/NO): NO